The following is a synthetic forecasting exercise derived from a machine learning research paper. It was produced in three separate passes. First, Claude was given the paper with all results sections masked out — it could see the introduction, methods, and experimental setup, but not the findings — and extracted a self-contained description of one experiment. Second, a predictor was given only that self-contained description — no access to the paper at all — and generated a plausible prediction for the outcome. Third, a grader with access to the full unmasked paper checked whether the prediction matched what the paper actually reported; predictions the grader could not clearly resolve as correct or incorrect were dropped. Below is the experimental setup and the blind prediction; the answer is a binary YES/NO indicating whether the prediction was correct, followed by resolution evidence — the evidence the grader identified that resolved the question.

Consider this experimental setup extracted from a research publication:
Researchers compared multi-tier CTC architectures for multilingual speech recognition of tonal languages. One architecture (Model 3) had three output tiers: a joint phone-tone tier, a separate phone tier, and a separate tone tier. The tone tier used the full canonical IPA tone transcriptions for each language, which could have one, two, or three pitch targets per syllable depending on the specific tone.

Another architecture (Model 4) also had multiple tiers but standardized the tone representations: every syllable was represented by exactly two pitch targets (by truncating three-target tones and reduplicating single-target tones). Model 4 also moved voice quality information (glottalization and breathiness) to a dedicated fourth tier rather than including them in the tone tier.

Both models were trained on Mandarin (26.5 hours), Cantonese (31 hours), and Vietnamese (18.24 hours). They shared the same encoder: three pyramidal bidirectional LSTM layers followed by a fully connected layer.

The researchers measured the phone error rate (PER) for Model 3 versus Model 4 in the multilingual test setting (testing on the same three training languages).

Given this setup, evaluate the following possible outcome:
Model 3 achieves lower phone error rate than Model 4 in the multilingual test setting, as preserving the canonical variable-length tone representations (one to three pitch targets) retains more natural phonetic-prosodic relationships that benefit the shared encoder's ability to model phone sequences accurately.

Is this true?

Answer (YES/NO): NO